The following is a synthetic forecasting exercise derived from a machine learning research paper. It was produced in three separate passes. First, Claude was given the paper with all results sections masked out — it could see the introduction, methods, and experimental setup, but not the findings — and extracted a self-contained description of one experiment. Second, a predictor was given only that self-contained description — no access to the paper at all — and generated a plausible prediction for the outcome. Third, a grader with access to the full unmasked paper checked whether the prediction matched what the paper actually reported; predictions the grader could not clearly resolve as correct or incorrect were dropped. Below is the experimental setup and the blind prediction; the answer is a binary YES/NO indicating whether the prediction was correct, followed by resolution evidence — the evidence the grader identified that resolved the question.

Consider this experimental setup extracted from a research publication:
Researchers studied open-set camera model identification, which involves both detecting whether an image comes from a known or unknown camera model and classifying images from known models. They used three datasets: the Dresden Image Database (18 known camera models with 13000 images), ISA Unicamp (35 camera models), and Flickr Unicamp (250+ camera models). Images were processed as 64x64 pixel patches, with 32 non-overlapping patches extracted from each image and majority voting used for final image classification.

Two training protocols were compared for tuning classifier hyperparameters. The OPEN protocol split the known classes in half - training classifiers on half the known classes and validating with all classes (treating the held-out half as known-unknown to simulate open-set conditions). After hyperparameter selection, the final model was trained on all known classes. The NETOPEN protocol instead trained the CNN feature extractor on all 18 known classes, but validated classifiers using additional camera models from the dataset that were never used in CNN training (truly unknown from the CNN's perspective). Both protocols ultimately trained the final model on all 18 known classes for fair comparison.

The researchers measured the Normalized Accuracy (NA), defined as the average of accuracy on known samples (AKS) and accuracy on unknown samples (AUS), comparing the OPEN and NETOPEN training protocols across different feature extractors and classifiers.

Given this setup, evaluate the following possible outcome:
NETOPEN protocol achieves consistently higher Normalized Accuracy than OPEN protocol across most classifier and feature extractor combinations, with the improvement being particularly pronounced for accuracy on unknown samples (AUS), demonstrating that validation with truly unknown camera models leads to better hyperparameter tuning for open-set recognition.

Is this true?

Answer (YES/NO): NO